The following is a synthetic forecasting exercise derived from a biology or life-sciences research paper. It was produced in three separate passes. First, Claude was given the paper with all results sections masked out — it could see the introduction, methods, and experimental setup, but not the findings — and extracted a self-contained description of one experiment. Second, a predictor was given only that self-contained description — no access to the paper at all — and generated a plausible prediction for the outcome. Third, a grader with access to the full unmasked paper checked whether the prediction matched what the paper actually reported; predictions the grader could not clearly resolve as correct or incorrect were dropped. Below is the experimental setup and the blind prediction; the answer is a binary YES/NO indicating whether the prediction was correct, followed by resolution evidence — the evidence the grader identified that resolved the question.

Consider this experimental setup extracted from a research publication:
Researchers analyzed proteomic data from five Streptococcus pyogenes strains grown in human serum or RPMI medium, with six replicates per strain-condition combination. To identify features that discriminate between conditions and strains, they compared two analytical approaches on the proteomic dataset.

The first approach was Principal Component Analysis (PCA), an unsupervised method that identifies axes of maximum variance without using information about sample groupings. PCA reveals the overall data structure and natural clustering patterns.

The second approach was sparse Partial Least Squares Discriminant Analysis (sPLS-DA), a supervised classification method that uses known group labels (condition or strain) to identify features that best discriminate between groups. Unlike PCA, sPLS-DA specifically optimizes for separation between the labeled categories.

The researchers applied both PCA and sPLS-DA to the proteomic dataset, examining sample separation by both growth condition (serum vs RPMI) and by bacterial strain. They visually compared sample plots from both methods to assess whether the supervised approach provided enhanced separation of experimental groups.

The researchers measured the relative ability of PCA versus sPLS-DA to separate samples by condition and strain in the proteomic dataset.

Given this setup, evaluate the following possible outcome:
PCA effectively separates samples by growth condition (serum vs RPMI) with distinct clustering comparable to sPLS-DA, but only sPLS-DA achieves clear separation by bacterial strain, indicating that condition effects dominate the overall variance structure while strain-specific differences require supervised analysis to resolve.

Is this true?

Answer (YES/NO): NO